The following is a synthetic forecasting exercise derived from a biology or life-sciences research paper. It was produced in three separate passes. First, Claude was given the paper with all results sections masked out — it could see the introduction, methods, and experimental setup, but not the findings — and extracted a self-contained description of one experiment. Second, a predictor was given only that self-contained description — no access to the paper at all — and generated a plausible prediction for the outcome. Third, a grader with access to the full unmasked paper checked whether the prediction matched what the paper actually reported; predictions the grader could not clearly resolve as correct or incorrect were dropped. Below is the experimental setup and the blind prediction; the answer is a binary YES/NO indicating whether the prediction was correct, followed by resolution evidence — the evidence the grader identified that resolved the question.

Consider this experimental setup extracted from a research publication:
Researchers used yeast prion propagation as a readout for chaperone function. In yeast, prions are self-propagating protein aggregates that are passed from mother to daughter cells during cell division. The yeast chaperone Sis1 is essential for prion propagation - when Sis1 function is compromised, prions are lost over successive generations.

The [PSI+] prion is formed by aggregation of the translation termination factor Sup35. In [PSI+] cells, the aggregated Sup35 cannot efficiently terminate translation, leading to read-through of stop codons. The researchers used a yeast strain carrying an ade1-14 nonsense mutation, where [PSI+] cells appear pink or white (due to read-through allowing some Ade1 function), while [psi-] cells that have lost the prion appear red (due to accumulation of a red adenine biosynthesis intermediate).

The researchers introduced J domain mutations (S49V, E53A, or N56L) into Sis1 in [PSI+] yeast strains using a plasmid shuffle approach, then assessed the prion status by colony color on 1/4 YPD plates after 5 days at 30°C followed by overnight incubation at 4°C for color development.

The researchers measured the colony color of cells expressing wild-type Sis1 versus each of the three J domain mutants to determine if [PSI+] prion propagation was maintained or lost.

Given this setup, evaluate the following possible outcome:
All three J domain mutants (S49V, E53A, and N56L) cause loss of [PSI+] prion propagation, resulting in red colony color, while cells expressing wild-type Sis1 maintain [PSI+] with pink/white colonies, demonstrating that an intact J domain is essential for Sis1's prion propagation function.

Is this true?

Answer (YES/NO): NO